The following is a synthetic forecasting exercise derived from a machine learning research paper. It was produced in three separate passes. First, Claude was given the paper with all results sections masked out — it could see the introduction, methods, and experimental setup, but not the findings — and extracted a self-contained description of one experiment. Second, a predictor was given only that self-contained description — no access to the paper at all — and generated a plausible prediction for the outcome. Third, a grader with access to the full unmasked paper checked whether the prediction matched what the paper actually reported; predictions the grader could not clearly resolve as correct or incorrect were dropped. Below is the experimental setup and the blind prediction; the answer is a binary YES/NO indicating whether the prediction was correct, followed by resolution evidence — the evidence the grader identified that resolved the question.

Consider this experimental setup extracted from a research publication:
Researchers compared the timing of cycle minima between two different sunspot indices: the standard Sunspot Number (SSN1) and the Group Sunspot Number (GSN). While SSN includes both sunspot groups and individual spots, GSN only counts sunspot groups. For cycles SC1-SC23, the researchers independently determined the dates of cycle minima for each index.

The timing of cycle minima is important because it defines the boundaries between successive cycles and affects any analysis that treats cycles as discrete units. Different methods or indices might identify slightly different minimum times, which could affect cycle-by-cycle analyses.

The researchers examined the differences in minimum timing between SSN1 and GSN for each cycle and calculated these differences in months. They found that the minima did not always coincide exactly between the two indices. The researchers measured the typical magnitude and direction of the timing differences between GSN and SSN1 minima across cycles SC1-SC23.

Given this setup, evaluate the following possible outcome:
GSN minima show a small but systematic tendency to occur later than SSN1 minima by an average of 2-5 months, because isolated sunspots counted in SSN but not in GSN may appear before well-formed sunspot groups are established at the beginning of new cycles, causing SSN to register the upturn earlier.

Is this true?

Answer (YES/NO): NO